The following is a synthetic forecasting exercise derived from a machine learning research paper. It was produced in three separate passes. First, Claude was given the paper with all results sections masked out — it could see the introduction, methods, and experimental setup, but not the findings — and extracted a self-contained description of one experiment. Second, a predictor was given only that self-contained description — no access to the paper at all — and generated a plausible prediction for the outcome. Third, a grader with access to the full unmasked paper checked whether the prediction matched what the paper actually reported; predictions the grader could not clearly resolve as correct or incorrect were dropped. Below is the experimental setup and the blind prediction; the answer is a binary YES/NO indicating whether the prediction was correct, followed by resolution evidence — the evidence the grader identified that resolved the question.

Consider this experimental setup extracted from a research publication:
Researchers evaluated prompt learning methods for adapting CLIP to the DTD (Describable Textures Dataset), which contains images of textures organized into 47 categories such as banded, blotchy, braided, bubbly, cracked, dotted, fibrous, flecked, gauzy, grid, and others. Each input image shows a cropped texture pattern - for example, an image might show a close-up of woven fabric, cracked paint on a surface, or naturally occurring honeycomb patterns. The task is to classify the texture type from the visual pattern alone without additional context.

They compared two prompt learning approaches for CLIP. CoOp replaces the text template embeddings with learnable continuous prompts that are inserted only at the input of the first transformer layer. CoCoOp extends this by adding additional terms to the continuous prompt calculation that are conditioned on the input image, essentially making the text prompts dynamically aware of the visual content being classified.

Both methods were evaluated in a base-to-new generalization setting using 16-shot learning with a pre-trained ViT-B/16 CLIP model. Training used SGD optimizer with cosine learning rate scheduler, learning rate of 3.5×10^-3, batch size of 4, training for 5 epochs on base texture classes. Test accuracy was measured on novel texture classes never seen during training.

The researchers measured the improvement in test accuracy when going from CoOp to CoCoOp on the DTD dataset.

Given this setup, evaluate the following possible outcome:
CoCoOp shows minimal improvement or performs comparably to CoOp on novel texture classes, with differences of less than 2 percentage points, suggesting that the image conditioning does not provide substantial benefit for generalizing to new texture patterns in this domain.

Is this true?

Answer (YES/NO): NO